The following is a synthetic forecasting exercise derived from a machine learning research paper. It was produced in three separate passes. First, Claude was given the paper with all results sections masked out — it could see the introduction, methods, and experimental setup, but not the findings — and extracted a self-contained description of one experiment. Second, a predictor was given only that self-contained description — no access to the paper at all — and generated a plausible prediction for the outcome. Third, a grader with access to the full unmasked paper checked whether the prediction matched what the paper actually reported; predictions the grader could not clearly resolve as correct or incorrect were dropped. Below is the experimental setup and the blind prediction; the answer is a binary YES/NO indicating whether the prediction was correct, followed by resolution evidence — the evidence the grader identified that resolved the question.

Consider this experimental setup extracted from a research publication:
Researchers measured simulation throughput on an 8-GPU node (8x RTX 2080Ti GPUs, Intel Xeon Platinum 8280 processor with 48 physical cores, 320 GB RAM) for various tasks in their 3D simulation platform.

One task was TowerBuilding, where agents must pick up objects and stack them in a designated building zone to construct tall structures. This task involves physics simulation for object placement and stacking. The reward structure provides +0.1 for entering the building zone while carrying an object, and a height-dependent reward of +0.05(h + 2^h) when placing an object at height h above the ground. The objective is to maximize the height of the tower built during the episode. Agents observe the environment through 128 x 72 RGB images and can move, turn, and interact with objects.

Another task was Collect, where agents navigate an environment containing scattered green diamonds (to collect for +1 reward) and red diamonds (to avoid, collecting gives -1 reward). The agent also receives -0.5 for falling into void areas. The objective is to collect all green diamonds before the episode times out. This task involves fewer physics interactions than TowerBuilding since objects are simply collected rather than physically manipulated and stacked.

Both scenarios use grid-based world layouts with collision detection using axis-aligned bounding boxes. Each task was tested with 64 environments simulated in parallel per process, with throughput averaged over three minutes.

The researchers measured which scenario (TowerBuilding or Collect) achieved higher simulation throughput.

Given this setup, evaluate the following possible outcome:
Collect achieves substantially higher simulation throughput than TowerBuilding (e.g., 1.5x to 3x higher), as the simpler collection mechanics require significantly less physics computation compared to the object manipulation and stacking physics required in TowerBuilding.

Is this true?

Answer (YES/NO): NO